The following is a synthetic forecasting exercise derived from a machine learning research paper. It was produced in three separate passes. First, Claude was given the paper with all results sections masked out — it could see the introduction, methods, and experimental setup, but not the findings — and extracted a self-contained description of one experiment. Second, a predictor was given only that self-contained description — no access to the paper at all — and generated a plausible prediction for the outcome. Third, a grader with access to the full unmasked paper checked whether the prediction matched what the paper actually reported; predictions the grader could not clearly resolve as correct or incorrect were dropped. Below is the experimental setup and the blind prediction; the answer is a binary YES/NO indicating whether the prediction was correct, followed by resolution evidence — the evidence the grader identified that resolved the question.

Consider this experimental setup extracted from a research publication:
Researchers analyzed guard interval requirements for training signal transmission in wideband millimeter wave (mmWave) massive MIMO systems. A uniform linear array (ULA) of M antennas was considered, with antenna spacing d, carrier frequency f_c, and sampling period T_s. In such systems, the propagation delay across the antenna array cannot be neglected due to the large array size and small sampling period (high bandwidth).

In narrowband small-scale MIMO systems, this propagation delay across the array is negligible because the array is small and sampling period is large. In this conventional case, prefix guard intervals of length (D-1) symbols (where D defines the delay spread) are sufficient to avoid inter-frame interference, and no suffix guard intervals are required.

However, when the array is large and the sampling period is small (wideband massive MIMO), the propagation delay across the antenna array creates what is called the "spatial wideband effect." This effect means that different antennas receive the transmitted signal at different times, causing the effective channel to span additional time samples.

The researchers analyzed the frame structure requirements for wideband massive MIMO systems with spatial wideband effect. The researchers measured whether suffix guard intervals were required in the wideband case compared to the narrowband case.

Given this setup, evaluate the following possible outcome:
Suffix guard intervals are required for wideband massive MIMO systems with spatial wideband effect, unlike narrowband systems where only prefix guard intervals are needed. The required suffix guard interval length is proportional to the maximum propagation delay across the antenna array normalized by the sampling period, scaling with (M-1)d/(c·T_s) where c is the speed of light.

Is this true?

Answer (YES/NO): YES